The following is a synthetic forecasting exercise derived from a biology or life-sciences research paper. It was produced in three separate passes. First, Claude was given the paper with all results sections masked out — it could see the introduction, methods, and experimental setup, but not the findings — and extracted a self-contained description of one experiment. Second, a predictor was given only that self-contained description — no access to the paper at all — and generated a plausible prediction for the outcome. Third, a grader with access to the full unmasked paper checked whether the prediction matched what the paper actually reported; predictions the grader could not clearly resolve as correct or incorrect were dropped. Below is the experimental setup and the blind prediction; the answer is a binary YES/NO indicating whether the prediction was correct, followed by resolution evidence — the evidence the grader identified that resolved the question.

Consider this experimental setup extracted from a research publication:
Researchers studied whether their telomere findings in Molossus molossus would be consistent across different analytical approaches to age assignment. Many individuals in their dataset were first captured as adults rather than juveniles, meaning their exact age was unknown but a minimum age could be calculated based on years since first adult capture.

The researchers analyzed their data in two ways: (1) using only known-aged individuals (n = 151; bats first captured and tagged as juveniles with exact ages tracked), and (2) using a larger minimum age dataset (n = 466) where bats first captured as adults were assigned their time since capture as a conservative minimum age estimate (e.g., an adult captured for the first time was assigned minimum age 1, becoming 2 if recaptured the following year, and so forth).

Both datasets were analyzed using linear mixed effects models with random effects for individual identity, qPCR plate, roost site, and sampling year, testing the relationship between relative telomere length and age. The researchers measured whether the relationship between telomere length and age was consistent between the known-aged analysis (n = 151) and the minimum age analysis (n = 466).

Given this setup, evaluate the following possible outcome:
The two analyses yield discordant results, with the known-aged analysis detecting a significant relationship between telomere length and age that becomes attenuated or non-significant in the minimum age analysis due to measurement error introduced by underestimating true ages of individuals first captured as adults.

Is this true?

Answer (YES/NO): NO